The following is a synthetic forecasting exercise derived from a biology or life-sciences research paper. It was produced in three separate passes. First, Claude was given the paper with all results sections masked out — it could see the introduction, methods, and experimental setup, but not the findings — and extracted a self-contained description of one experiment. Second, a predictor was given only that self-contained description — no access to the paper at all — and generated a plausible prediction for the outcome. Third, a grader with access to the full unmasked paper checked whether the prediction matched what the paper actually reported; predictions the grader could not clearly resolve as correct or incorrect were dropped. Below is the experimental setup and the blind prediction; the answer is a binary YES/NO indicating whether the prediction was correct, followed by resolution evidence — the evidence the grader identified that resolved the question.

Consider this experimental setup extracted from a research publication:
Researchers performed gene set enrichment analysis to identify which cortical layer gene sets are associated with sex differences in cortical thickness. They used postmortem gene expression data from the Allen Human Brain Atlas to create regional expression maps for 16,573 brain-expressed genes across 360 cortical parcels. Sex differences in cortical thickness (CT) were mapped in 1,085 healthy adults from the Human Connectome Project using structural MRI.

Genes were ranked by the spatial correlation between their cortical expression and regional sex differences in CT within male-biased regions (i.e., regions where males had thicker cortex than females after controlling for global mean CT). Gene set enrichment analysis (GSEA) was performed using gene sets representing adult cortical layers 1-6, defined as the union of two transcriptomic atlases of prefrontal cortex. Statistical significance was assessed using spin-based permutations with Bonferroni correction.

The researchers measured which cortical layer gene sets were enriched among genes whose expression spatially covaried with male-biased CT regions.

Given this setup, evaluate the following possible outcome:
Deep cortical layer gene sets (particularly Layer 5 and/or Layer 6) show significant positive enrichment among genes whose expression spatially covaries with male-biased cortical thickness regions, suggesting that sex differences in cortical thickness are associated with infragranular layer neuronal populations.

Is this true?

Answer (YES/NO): NO